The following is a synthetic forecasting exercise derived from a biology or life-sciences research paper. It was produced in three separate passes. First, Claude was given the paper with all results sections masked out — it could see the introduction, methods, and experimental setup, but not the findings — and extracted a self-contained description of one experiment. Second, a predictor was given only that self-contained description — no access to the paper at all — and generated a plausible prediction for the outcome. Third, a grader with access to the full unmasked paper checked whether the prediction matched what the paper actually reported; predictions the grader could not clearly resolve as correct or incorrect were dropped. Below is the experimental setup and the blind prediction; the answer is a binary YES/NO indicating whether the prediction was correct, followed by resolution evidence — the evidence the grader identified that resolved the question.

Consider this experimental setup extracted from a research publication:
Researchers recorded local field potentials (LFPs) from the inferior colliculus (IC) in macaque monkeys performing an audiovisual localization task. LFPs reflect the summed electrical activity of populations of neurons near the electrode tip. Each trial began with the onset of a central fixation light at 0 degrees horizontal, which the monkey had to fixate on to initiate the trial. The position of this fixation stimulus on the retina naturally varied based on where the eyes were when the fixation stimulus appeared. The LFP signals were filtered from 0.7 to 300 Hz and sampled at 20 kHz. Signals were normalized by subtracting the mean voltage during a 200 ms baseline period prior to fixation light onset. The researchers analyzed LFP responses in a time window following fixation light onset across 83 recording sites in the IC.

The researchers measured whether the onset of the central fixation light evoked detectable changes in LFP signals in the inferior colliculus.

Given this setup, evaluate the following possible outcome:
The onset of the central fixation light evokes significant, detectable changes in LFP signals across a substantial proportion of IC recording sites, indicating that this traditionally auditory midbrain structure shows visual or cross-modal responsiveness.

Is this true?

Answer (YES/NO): YES